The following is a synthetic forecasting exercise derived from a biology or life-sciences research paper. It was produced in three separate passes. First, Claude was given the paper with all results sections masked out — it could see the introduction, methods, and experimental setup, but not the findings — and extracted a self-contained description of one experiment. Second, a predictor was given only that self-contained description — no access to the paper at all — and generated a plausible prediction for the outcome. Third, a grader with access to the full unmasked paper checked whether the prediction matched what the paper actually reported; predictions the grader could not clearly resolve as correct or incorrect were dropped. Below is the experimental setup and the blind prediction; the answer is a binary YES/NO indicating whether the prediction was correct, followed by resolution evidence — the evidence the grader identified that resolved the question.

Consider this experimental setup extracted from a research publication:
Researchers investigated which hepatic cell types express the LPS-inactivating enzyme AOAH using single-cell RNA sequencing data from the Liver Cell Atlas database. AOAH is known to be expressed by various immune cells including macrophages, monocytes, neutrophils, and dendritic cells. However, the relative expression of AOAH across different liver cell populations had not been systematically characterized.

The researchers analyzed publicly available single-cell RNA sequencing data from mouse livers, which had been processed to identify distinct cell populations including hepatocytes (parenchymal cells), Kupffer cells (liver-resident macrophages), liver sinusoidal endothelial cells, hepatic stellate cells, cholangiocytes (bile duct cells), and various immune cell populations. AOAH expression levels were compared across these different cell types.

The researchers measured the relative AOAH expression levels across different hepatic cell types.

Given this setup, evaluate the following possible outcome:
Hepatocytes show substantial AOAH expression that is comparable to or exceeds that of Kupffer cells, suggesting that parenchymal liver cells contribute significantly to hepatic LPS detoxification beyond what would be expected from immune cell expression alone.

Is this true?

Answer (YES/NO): NO